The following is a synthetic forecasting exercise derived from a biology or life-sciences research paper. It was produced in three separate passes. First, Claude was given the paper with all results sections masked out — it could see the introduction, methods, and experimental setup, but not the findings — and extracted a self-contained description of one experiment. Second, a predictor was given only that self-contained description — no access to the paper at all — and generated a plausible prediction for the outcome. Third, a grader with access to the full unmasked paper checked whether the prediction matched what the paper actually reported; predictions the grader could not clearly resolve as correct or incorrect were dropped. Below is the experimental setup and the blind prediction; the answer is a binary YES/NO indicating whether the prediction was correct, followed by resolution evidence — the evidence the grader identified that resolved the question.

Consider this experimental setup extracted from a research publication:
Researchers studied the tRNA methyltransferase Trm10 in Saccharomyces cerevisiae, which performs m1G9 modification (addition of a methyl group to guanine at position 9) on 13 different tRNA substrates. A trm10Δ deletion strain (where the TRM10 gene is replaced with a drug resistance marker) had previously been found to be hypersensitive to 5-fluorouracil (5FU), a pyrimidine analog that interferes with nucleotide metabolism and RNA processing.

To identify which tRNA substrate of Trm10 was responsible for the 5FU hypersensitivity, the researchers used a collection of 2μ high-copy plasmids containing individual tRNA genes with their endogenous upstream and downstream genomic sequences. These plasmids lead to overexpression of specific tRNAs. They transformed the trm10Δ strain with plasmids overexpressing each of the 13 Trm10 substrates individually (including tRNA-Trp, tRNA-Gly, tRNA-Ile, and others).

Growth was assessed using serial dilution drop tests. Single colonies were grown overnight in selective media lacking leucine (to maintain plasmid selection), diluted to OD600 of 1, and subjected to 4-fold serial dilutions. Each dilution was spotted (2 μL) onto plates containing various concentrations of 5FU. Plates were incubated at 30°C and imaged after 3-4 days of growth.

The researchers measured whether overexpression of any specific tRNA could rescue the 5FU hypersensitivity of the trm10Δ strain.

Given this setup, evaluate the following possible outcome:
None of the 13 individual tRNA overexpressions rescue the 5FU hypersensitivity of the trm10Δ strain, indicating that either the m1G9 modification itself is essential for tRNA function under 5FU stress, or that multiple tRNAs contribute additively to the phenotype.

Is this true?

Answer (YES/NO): NO